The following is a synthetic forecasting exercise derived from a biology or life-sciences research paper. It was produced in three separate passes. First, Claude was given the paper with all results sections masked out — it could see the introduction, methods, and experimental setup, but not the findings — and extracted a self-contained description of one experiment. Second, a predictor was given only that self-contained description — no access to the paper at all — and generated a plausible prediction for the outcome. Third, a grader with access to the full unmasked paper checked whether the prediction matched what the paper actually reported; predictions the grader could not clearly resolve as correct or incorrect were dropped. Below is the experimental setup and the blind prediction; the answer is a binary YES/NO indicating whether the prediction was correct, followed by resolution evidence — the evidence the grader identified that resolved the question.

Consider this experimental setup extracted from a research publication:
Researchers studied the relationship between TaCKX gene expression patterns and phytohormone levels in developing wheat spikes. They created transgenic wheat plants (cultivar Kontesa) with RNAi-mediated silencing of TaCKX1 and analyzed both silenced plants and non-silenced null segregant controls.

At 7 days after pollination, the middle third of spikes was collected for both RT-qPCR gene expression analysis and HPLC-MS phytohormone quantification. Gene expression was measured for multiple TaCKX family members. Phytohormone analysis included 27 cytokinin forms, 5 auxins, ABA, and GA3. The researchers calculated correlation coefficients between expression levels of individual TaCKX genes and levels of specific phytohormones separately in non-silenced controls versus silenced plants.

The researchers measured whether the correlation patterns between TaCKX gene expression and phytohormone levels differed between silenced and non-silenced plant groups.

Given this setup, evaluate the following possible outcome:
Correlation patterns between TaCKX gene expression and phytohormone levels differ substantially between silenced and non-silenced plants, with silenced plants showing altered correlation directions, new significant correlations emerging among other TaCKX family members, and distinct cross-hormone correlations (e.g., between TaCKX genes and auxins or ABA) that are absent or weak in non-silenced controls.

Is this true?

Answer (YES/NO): YES